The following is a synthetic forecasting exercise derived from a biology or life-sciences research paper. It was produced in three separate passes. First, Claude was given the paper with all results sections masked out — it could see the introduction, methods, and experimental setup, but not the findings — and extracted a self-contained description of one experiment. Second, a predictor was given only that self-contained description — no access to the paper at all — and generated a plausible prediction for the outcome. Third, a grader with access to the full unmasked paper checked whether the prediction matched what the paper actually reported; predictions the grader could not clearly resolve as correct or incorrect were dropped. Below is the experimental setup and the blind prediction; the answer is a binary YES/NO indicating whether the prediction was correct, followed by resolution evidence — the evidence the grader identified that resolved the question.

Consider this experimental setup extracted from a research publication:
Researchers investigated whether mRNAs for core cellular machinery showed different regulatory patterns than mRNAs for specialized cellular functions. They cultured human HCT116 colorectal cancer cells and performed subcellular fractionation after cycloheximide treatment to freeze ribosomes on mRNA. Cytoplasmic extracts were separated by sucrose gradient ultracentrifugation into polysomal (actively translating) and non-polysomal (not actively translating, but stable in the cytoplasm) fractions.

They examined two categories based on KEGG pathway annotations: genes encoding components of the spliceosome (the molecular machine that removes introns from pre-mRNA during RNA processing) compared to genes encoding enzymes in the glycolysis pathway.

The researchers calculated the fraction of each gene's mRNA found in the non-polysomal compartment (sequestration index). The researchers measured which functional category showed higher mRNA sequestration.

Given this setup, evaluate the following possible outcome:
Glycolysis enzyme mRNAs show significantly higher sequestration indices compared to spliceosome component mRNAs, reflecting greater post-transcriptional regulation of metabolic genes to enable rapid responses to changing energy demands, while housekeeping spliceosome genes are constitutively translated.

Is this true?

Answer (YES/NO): NO